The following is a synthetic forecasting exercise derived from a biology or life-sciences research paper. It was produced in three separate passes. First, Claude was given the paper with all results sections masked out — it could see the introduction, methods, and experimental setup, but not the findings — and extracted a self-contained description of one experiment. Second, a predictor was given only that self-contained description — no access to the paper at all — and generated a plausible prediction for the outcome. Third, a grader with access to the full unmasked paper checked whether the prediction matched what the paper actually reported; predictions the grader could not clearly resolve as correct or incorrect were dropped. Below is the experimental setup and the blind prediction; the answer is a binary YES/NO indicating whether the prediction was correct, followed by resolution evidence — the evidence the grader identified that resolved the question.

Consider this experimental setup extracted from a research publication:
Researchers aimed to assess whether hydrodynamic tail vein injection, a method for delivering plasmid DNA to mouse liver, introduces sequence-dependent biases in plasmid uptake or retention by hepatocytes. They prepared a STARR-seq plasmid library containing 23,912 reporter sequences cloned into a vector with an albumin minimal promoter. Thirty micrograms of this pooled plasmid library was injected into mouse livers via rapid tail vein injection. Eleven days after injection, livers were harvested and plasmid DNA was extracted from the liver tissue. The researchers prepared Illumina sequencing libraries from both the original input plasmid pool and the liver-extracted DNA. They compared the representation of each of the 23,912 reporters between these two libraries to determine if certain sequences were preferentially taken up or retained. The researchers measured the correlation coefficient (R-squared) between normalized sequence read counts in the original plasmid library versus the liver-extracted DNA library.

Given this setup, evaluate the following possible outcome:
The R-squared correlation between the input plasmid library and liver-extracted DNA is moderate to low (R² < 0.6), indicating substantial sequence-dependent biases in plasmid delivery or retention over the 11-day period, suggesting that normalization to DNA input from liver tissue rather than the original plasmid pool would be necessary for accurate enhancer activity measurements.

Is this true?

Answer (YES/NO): NO